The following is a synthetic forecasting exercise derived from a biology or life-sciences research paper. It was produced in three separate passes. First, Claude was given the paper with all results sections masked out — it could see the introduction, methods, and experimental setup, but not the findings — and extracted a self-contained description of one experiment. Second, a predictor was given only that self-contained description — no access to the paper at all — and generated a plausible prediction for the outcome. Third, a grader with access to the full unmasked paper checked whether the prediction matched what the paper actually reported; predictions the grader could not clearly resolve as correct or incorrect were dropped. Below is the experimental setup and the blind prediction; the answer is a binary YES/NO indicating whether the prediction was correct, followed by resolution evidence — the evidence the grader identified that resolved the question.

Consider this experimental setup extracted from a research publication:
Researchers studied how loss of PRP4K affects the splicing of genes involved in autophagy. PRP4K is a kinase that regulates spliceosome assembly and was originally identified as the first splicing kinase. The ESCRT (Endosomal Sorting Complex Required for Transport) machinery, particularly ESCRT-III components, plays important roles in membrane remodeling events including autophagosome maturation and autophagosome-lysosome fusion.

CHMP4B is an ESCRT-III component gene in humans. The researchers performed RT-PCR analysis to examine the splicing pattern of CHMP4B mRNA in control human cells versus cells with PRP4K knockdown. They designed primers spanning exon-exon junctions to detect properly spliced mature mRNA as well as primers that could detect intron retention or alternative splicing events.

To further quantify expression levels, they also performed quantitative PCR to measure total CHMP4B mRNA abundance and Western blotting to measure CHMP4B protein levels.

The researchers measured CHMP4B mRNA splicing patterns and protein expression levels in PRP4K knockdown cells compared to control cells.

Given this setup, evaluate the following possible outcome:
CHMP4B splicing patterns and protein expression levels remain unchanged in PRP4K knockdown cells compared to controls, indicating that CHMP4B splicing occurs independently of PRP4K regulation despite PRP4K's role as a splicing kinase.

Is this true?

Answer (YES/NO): NO